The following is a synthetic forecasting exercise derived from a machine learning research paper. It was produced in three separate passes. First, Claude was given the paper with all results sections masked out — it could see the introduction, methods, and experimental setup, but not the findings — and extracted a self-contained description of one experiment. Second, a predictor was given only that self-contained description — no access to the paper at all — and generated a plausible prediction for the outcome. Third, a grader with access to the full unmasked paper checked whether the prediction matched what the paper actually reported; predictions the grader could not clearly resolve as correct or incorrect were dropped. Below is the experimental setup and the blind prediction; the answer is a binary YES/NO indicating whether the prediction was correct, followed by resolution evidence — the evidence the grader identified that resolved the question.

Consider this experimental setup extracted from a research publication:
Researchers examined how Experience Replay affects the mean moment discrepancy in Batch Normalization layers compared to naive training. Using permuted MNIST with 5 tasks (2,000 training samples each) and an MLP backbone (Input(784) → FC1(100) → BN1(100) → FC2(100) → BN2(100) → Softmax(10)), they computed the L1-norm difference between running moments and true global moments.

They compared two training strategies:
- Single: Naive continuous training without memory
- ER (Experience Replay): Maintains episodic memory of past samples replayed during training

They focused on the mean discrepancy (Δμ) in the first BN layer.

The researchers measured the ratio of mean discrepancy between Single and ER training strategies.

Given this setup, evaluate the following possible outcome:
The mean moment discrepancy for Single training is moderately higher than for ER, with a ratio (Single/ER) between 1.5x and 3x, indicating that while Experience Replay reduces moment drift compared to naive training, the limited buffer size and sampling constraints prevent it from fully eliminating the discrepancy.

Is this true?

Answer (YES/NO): NO